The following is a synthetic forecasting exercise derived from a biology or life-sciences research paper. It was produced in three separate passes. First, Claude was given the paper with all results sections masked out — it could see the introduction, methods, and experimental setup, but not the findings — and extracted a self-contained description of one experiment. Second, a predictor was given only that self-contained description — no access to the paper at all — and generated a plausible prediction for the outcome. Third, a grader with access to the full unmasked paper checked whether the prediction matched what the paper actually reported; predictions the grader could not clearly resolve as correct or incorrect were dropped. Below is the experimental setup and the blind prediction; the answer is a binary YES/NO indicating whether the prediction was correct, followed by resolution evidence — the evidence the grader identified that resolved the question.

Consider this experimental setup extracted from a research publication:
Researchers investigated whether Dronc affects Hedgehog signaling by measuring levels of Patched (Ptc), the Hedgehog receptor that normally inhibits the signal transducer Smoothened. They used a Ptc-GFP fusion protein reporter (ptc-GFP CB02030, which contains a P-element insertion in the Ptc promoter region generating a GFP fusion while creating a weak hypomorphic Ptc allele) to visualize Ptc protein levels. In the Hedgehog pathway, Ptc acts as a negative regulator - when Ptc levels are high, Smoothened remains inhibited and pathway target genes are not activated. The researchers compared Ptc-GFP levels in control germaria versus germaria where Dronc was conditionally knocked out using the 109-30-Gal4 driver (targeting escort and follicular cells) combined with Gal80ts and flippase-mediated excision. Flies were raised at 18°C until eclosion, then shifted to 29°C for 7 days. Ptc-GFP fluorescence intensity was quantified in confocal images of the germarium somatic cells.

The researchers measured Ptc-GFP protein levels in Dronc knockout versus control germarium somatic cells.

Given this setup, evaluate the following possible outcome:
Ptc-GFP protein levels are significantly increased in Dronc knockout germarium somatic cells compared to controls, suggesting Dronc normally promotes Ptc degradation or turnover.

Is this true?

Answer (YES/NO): NO